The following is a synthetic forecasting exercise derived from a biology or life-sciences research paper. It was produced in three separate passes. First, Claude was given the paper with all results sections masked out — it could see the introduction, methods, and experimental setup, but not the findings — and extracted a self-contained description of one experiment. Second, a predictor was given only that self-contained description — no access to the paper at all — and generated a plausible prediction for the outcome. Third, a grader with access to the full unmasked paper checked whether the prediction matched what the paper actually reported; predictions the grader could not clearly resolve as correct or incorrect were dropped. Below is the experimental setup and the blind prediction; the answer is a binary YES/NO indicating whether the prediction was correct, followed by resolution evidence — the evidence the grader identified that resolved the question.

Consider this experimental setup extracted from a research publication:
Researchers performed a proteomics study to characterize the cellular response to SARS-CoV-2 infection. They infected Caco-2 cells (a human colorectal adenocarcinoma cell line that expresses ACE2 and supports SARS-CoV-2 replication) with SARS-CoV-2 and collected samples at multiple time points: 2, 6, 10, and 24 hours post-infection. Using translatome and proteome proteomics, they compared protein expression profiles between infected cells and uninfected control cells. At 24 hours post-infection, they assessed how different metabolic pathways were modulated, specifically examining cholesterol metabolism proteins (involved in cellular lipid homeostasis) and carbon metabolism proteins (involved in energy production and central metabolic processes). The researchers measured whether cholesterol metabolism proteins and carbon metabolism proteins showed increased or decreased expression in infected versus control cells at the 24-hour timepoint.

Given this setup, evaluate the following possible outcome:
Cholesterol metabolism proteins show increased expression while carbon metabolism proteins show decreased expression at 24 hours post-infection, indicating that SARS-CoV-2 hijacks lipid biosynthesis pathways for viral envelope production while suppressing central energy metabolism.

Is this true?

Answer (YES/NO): NO